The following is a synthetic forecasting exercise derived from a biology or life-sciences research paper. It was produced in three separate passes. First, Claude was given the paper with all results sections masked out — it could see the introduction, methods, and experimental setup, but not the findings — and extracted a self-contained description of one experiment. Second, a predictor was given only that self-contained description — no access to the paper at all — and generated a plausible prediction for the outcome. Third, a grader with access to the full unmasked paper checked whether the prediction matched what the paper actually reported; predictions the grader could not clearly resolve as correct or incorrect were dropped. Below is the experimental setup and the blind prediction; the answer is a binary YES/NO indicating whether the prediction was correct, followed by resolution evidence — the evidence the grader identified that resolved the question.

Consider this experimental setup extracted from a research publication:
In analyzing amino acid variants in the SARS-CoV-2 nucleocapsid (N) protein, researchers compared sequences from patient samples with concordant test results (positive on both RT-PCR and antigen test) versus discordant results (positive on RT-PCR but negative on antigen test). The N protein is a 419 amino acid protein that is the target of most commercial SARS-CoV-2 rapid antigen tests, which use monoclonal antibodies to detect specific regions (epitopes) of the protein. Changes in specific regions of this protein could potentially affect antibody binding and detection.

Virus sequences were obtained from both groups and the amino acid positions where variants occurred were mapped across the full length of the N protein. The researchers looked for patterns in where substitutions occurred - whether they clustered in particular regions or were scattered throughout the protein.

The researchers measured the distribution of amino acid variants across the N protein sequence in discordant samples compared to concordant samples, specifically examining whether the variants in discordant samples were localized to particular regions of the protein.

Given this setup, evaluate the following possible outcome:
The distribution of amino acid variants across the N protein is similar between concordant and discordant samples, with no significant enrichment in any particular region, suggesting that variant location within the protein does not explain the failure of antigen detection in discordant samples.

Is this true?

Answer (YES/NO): NO